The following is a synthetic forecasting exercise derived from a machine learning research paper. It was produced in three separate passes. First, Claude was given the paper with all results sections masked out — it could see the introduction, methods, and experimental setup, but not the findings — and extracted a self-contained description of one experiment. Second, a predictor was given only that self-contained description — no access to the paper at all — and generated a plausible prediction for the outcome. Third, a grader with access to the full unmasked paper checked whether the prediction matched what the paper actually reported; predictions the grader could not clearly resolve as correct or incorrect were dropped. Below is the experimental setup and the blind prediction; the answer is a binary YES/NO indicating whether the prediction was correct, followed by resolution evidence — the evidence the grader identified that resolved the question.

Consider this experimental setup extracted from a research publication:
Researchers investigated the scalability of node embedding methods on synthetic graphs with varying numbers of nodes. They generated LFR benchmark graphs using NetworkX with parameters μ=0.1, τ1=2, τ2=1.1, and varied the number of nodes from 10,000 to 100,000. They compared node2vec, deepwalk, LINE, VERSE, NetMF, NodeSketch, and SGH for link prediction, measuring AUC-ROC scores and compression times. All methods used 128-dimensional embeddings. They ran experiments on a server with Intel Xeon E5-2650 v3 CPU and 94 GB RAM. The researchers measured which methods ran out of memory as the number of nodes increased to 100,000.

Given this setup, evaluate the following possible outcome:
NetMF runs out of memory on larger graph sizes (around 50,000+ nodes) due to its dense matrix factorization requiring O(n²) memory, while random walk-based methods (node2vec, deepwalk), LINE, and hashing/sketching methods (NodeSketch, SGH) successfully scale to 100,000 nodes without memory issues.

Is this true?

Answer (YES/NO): NO